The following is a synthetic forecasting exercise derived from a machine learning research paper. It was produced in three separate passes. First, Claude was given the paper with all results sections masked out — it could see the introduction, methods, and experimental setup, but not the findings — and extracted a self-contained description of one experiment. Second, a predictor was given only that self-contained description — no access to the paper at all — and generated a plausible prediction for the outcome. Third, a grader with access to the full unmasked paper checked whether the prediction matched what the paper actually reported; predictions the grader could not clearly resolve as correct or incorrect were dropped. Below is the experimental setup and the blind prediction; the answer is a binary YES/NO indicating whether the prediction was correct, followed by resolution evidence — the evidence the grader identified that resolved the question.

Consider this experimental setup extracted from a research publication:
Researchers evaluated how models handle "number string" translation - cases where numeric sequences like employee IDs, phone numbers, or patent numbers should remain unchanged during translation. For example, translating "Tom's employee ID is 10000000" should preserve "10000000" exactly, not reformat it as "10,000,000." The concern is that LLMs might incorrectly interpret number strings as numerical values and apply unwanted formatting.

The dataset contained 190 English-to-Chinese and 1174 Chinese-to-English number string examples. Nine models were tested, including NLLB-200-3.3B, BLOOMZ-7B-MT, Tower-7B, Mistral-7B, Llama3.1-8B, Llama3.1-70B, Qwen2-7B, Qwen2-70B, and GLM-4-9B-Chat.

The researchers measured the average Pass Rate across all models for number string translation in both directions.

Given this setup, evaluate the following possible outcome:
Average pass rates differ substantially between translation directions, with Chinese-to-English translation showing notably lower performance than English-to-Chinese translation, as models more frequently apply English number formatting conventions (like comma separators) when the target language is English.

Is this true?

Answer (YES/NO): NO